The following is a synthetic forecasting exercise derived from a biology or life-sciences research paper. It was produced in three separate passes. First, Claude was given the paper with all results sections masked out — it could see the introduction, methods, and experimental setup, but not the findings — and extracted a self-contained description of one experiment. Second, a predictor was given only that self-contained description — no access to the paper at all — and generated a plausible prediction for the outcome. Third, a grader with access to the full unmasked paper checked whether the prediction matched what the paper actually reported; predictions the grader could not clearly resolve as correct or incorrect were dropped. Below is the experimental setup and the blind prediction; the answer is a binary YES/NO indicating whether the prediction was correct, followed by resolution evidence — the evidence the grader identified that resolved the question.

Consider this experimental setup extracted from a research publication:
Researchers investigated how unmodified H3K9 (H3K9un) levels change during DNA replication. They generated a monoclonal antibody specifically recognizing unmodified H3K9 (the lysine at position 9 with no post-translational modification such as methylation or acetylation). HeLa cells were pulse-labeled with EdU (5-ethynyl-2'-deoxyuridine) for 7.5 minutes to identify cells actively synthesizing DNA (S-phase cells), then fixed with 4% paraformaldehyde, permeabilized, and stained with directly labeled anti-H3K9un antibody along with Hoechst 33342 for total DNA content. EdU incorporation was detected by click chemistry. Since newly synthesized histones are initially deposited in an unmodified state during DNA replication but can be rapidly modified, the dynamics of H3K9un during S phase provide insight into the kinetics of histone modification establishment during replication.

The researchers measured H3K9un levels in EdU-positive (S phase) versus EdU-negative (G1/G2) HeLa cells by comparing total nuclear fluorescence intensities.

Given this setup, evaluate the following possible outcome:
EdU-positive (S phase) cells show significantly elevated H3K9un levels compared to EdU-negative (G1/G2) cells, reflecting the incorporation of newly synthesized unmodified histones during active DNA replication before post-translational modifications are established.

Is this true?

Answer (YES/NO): YES